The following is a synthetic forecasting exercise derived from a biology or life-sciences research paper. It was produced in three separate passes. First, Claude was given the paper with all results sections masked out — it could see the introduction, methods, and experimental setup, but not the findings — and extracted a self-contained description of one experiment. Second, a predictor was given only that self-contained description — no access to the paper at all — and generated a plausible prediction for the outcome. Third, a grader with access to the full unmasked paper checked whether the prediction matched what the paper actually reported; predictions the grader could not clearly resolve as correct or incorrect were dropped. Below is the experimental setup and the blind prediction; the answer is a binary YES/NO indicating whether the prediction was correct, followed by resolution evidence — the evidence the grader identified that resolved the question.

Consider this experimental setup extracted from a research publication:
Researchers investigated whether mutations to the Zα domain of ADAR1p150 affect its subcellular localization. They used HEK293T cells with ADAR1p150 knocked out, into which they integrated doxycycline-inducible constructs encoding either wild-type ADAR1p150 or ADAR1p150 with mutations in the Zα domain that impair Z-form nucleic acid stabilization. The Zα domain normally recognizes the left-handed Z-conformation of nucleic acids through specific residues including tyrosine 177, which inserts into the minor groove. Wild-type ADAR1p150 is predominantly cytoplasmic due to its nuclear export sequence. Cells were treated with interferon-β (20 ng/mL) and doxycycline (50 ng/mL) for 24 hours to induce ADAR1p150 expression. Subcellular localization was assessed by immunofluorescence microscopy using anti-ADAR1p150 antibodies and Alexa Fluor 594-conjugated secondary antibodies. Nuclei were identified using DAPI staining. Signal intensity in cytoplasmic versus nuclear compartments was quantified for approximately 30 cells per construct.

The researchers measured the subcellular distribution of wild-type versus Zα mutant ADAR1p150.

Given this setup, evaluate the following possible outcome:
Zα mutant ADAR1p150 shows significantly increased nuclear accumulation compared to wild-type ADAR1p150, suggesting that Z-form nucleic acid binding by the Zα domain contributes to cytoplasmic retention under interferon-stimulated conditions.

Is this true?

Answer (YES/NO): NO